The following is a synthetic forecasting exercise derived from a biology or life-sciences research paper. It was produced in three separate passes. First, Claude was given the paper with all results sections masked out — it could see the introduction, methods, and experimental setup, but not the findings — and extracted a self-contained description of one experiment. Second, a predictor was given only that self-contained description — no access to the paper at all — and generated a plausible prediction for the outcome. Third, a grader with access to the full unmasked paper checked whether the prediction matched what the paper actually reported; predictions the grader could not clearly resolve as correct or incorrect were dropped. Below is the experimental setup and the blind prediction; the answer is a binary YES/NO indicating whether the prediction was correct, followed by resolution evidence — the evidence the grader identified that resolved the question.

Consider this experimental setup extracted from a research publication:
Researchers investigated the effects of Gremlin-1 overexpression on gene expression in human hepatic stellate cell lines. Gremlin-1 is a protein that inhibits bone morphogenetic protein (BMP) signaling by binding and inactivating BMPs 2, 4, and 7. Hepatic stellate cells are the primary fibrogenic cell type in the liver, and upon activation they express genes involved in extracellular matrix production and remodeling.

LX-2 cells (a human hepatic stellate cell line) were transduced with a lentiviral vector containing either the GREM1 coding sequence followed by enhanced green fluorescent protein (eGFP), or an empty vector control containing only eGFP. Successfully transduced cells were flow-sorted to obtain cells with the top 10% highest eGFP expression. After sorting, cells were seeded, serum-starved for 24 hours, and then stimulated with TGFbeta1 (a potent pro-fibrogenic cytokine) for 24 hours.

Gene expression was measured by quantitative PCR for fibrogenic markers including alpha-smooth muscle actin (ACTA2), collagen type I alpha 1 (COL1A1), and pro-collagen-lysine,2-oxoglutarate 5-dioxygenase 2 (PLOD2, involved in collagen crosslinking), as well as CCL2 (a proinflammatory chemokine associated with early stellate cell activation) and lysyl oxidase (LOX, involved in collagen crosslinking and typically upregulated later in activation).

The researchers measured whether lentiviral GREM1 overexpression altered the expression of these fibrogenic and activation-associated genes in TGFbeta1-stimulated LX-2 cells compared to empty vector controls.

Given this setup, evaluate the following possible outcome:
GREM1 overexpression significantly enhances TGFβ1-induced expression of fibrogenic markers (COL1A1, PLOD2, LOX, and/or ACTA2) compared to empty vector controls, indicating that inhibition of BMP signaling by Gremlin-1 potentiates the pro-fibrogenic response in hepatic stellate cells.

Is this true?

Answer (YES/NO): NO